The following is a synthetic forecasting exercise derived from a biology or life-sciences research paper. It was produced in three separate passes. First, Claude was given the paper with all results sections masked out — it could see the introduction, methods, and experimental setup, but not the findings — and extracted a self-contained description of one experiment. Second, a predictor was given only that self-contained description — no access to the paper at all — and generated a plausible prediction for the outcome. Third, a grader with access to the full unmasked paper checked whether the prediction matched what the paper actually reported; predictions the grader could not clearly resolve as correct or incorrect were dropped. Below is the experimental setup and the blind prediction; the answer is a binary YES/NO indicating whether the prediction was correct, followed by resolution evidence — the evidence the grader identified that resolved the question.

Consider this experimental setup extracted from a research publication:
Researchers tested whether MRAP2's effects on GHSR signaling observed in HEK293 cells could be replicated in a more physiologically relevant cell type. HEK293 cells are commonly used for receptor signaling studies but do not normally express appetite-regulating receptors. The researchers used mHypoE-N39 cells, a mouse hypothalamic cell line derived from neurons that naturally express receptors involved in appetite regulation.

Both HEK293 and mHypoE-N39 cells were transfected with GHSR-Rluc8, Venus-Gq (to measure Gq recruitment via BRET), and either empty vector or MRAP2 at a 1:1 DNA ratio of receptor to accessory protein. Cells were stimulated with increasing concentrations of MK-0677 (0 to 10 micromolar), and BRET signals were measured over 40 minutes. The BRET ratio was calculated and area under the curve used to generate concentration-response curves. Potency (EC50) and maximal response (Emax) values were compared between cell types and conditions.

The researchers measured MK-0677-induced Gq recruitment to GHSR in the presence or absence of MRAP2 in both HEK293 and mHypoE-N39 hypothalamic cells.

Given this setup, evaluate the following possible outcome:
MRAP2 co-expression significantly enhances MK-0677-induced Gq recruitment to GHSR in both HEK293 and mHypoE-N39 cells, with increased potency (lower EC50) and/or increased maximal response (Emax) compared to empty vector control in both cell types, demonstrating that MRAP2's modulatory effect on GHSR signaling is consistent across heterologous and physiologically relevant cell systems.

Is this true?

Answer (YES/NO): YES